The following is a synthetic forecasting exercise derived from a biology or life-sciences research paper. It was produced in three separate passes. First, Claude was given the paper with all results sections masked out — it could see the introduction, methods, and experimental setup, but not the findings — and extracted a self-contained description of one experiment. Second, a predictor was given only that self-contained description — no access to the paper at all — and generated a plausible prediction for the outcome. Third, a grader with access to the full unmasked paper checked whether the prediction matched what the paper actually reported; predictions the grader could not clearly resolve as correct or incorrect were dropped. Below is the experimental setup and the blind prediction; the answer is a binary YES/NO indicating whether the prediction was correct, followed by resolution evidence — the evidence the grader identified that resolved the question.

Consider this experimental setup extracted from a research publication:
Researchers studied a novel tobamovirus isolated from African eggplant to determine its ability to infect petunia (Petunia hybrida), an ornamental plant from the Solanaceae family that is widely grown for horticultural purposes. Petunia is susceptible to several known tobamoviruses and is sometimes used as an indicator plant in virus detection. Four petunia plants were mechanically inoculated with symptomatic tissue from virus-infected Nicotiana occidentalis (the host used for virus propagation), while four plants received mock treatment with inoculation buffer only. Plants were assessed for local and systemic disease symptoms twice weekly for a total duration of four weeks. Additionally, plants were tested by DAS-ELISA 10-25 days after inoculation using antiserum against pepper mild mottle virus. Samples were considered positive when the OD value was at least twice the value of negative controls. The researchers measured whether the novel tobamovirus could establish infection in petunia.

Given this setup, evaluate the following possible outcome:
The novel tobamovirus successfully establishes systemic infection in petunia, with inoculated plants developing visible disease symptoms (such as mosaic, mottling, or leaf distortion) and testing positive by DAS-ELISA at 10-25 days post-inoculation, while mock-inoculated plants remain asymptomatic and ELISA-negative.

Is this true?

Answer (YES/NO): YES